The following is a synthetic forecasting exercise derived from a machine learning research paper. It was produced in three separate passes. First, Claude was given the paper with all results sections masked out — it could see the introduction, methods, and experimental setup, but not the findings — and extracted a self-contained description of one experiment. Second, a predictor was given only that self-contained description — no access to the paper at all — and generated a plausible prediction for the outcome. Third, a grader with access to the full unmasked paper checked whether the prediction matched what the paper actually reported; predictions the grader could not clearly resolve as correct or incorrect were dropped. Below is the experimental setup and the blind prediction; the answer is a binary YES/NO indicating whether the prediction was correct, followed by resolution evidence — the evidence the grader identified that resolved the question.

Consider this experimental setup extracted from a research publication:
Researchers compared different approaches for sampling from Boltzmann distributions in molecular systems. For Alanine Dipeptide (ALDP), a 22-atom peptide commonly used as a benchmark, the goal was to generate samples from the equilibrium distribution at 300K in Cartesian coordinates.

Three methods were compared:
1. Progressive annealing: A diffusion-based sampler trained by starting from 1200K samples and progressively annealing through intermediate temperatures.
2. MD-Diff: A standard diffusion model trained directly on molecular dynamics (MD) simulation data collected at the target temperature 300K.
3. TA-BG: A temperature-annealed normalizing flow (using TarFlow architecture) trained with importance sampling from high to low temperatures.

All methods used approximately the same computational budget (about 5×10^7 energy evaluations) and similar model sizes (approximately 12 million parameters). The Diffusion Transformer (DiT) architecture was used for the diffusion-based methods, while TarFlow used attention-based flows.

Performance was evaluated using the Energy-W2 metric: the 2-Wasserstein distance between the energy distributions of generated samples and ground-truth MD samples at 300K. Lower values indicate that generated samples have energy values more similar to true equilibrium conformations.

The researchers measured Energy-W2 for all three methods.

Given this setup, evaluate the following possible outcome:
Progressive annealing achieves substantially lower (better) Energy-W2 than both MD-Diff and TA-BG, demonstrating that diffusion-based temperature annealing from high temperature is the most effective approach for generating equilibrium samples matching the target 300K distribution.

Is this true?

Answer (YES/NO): YES